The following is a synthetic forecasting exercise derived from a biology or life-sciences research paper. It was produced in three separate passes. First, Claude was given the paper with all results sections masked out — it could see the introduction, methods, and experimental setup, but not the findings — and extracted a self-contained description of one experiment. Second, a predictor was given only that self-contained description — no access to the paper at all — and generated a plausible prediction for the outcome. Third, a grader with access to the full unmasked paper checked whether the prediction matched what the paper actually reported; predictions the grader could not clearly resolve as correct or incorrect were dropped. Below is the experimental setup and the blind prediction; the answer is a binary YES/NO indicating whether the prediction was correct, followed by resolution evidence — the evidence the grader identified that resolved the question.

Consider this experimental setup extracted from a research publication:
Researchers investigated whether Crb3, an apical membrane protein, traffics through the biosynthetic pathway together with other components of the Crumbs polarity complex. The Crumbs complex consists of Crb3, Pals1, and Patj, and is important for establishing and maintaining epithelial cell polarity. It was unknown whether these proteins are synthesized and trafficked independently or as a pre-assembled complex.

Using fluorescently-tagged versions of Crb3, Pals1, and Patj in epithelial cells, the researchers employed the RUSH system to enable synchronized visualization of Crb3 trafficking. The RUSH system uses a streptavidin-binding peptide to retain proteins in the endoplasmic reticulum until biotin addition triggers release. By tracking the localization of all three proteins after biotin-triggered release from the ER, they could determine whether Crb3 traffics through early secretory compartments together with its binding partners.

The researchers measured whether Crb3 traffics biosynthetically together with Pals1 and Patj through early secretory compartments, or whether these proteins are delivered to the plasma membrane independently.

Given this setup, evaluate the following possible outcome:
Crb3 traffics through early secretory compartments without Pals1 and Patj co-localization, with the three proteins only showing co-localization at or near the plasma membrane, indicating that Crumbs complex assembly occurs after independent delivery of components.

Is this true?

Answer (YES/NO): NO